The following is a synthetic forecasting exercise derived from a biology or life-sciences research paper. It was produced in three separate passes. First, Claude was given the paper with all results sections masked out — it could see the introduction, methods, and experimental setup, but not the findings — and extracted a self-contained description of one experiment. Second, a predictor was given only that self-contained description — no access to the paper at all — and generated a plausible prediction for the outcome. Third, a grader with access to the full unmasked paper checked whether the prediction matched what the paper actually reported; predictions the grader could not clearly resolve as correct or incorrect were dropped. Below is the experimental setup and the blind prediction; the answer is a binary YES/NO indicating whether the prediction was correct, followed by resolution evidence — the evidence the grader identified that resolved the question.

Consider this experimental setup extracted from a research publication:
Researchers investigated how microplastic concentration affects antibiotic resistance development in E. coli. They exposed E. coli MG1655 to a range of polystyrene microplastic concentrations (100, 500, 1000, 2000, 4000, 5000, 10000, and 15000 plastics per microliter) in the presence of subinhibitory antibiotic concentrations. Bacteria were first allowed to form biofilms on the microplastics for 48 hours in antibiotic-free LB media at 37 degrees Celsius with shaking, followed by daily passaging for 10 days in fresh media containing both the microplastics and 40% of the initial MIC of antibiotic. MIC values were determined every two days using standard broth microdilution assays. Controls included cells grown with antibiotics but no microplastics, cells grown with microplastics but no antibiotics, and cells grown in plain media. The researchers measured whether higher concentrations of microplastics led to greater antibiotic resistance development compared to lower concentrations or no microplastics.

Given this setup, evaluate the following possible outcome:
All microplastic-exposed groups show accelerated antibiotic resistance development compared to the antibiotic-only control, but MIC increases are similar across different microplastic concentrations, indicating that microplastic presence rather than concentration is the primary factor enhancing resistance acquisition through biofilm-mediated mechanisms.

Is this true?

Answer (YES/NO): YES